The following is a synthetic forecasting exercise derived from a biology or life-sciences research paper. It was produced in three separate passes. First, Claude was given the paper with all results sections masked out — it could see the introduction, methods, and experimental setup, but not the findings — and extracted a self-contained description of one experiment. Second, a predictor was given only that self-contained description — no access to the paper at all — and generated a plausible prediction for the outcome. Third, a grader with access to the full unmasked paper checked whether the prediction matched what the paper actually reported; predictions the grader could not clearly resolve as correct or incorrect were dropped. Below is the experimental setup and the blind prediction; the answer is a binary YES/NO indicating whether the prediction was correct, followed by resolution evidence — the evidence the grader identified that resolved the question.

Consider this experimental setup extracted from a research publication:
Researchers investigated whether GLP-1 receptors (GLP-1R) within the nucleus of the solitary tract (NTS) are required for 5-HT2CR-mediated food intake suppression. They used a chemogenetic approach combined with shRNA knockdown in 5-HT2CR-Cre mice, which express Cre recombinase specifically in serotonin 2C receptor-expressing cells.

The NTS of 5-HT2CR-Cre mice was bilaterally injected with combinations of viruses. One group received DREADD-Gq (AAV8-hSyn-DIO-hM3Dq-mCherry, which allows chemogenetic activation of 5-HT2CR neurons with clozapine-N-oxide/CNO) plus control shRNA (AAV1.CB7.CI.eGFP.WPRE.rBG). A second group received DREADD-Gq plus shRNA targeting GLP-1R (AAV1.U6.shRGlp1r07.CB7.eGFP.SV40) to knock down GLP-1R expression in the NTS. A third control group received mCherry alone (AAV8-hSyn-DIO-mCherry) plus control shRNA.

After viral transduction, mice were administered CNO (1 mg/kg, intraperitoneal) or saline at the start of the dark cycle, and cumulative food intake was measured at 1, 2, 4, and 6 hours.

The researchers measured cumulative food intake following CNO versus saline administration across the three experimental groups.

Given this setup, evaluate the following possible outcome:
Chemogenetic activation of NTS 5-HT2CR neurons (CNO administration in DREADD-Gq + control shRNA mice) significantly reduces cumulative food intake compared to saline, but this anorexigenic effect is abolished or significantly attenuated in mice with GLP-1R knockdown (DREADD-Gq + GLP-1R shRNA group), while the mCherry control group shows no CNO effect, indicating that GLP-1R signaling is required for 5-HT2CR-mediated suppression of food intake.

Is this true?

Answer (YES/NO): YES